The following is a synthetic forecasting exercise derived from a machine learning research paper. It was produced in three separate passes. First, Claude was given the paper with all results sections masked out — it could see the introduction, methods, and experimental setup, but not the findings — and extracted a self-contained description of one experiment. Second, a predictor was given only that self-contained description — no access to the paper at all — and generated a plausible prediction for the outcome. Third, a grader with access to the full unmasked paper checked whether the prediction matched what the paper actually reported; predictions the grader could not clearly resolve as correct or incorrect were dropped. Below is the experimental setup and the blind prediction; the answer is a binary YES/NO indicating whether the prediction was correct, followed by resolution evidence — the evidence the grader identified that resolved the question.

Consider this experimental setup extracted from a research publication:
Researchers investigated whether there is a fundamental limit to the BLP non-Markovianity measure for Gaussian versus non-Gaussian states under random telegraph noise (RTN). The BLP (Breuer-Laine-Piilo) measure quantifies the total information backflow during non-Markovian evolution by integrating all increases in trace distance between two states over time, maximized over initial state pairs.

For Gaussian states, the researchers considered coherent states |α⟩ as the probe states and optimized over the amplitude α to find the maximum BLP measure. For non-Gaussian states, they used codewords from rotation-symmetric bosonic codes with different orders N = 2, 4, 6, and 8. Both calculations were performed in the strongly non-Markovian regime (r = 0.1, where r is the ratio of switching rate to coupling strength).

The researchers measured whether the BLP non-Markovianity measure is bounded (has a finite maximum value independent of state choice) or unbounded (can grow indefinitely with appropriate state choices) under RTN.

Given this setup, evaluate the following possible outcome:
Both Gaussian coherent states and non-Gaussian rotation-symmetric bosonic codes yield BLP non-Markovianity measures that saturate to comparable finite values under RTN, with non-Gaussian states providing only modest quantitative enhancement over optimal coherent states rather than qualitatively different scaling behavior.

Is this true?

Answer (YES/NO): NO